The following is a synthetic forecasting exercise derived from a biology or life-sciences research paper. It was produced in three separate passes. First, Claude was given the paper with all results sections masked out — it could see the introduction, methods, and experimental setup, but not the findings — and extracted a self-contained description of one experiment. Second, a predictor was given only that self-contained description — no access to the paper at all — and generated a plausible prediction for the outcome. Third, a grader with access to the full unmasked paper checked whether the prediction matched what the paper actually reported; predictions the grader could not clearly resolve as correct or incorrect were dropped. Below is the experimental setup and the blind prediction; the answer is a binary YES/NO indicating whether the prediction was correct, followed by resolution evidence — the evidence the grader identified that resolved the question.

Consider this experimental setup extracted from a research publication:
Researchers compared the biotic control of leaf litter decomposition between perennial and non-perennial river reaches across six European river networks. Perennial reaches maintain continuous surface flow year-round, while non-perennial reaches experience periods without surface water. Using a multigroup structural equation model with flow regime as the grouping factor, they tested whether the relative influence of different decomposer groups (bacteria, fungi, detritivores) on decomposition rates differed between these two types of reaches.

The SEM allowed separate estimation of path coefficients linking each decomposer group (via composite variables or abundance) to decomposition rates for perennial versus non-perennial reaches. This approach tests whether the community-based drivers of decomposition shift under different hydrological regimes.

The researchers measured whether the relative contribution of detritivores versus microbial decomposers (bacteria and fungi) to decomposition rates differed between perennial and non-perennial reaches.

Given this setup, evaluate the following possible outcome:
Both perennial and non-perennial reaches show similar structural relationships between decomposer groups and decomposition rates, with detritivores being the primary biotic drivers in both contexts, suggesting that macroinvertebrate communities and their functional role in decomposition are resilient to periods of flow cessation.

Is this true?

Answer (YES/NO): NO